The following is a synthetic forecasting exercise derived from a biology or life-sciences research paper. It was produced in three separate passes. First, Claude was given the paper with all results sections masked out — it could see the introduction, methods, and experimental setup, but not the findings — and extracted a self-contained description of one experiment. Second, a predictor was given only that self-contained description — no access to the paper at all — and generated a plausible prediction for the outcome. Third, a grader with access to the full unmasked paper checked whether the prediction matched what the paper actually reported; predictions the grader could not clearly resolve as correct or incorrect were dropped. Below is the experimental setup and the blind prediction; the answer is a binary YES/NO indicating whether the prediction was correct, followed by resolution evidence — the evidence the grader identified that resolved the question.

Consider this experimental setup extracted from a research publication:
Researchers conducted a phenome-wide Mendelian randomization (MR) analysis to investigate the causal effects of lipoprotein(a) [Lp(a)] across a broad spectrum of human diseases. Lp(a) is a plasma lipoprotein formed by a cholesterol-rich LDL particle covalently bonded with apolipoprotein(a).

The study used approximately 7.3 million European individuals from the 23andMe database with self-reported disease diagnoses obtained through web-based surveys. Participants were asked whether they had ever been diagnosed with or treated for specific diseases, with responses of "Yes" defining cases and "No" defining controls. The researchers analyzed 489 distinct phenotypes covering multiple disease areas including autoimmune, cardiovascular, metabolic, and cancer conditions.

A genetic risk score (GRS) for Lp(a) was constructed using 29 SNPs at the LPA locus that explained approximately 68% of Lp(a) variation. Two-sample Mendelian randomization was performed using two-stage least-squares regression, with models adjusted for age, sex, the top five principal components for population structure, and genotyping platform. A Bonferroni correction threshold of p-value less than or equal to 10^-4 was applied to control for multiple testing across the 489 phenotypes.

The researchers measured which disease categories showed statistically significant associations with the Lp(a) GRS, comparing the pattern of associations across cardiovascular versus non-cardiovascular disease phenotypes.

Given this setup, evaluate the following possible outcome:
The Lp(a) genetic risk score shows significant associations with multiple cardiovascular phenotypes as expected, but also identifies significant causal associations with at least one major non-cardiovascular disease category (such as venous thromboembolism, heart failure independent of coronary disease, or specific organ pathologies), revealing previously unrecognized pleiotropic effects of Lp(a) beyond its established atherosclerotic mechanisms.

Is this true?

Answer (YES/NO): NO